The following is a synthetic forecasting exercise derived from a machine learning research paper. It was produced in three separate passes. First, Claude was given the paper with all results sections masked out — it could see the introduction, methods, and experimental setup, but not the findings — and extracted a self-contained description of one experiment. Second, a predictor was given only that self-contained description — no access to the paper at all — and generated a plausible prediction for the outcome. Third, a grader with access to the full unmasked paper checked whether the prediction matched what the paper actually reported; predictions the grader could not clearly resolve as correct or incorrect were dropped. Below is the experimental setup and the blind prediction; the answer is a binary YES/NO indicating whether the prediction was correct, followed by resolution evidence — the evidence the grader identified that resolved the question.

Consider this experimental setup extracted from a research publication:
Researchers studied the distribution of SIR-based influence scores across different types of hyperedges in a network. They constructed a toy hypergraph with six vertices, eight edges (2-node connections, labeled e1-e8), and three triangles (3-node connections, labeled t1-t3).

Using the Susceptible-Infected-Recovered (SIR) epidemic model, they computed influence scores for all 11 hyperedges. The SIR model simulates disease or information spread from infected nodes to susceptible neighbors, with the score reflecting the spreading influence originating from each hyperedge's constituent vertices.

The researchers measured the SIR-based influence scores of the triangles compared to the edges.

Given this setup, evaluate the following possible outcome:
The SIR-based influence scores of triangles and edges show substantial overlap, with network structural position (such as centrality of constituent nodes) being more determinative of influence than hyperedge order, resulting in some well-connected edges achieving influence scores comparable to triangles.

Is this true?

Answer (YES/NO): NO